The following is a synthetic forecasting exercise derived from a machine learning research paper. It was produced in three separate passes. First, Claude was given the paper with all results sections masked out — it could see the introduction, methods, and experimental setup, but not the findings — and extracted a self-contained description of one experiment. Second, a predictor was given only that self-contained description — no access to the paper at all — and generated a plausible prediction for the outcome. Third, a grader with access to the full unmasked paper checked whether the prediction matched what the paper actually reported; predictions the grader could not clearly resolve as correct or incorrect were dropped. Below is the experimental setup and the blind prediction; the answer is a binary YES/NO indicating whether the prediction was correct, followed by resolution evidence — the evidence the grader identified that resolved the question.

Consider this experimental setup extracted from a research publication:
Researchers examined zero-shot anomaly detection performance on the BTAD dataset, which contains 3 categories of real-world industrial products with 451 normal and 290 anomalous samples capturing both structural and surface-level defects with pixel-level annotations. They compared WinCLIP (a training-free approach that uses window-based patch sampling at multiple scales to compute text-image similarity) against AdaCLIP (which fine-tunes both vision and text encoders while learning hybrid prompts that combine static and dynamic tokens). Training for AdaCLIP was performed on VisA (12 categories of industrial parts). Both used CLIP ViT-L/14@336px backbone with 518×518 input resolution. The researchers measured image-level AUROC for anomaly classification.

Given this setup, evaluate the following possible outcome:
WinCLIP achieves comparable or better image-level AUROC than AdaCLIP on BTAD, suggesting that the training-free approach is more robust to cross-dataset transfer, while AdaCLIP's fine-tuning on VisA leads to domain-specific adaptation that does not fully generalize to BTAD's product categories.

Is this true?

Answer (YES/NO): NO